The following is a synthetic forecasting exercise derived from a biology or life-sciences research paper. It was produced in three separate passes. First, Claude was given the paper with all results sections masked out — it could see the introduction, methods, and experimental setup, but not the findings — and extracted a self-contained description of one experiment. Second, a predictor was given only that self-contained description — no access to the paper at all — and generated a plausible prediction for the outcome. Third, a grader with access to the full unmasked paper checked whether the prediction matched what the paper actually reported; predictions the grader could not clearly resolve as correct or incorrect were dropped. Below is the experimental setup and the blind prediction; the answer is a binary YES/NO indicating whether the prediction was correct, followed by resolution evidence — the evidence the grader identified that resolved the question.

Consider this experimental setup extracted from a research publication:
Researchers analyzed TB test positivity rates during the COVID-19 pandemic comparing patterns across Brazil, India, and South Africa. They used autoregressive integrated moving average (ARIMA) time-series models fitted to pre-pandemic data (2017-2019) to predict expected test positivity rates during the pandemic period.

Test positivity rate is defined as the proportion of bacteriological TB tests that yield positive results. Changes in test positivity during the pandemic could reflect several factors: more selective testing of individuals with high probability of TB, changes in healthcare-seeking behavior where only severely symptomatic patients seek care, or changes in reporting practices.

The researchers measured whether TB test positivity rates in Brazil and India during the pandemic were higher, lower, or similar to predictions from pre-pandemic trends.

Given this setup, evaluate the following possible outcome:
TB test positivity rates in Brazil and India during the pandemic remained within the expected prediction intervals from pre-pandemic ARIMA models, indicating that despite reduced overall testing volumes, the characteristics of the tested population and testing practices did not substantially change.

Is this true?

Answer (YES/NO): NO